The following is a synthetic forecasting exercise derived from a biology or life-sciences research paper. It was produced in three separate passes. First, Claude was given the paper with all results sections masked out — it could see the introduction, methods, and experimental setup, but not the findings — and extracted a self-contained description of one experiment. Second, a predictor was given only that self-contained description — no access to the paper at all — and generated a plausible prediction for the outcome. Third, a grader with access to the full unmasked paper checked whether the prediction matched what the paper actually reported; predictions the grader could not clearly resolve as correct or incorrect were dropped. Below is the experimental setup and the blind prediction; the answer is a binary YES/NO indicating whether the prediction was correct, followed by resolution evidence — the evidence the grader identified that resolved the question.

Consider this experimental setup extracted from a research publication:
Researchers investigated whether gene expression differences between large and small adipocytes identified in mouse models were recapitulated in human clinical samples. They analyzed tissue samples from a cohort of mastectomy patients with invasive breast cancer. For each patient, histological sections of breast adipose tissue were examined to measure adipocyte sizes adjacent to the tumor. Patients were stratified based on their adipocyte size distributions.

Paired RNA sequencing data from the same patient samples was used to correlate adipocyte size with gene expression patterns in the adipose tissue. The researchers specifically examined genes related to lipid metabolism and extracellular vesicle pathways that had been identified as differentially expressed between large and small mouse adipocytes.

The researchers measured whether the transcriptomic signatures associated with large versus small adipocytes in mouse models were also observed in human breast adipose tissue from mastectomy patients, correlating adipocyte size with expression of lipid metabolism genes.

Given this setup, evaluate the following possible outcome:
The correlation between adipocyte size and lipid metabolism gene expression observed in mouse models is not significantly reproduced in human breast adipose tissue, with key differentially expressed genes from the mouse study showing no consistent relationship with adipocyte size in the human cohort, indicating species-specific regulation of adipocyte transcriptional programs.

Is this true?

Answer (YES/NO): NO